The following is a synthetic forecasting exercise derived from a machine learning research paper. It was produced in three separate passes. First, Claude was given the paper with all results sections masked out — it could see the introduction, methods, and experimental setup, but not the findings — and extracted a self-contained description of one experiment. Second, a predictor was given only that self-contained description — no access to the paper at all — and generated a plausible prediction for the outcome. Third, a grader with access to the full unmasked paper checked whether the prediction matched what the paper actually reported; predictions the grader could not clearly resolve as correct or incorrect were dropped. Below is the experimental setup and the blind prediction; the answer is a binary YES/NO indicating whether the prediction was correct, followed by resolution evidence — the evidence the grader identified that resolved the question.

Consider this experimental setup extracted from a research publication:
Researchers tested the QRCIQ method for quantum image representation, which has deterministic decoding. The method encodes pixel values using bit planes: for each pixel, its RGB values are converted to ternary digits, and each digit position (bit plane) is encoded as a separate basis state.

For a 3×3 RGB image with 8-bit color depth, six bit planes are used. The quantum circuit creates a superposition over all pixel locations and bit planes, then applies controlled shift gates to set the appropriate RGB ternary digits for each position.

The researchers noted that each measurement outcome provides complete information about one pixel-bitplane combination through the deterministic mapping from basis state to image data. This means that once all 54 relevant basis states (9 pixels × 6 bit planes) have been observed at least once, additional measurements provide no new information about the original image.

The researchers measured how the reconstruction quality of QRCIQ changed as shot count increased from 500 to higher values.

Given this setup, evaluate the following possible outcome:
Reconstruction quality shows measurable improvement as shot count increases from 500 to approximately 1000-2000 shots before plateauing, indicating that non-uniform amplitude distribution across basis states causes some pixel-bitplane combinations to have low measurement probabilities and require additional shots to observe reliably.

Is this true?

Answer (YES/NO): NO